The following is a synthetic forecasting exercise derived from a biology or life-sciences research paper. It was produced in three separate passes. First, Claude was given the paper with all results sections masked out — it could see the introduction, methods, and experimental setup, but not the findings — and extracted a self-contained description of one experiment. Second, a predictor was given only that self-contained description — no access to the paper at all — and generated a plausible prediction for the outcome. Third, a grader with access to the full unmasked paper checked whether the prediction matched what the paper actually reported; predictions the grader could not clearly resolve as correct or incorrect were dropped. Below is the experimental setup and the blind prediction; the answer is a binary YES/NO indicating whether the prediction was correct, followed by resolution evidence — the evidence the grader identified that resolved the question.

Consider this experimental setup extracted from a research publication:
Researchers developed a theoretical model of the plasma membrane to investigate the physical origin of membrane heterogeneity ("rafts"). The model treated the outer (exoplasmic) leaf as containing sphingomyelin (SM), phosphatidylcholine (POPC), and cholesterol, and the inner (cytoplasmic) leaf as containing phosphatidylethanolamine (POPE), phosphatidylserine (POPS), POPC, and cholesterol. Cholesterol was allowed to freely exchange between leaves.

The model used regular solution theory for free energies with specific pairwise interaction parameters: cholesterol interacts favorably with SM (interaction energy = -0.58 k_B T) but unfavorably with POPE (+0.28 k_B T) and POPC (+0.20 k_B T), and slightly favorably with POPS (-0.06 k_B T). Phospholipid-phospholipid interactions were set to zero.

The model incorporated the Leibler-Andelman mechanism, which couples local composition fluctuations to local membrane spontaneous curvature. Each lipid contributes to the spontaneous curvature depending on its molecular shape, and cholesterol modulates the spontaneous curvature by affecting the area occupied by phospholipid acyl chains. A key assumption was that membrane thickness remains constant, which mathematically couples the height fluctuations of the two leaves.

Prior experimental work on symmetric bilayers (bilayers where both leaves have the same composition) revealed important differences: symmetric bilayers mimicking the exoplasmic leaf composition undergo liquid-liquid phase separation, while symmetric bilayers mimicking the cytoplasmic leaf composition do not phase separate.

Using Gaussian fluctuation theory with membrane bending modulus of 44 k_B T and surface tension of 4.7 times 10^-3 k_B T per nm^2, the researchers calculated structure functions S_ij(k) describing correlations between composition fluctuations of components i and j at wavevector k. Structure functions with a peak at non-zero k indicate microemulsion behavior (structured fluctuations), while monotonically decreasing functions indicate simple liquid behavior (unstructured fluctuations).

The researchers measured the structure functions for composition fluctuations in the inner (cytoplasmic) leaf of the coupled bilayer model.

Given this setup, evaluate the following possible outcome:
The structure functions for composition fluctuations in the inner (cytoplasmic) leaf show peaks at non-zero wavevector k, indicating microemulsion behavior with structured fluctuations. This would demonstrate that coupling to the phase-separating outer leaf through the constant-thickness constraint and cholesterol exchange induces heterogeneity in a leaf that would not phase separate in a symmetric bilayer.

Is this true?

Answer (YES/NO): YES